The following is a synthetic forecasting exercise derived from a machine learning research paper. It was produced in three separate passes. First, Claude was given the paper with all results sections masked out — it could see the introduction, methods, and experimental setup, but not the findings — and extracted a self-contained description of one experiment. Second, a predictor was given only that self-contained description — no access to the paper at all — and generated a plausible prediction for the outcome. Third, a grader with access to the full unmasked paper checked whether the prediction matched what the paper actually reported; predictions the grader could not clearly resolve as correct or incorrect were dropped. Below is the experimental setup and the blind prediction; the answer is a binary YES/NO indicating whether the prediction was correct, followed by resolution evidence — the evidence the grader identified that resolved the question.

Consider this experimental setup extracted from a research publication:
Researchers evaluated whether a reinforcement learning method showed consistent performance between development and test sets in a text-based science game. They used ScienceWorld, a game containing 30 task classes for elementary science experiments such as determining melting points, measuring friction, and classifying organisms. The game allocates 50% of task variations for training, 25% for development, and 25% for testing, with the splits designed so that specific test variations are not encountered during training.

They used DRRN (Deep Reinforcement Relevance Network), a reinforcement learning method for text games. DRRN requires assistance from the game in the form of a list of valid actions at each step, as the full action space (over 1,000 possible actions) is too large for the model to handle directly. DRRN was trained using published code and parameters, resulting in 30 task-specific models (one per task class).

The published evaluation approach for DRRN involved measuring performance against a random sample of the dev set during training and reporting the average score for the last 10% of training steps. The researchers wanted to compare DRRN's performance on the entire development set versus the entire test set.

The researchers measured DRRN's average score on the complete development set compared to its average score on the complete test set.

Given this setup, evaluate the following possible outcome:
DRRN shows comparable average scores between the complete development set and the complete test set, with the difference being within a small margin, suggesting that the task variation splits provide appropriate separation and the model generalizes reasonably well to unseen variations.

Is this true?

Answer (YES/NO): YES